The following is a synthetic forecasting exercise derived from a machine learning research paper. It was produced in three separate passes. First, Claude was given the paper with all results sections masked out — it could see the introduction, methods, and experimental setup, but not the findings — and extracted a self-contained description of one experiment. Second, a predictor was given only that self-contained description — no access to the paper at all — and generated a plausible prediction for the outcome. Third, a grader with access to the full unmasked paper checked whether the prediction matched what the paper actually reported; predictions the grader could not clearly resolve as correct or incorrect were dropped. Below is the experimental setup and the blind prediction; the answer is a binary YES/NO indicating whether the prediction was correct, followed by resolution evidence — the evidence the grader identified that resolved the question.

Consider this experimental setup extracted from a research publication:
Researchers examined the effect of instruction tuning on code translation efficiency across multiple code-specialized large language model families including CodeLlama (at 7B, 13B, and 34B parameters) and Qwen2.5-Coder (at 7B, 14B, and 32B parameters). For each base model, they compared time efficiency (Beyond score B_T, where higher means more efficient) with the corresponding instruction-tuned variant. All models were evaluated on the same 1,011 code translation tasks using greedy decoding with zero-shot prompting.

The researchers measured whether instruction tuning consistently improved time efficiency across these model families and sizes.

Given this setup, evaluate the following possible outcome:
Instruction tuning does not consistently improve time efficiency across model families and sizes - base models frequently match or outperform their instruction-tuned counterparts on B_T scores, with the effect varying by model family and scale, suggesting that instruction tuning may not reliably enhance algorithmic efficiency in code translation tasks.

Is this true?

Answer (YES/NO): NO